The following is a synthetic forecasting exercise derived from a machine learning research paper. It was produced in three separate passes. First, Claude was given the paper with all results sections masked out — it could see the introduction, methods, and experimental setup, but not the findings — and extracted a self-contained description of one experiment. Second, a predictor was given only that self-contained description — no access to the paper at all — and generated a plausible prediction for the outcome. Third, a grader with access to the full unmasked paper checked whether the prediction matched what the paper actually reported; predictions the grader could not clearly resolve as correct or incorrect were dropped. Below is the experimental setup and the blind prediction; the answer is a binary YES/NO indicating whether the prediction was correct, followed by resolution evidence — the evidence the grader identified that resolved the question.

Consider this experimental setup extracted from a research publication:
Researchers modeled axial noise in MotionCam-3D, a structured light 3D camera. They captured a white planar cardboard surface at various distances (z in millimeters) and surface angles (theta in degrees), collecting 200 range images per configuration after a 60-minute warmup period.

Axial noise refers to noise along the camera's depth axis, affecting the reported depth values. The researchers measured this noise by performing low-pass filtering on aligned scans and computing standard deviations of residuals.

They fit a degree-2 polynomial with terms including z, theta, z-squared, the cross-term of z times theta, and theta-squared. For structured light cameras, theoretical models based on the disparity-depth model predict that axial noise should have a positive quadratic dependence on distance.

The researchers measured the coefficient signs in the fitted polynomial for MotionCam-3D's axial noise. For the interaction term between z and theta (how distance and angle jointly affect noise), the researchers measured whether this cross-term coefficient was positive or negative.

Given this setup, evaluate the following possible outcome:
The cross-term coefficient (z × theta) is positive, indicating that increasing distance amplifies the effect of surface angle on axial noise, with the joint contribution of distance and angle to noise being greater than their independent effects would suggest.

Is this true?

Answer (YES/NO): YES